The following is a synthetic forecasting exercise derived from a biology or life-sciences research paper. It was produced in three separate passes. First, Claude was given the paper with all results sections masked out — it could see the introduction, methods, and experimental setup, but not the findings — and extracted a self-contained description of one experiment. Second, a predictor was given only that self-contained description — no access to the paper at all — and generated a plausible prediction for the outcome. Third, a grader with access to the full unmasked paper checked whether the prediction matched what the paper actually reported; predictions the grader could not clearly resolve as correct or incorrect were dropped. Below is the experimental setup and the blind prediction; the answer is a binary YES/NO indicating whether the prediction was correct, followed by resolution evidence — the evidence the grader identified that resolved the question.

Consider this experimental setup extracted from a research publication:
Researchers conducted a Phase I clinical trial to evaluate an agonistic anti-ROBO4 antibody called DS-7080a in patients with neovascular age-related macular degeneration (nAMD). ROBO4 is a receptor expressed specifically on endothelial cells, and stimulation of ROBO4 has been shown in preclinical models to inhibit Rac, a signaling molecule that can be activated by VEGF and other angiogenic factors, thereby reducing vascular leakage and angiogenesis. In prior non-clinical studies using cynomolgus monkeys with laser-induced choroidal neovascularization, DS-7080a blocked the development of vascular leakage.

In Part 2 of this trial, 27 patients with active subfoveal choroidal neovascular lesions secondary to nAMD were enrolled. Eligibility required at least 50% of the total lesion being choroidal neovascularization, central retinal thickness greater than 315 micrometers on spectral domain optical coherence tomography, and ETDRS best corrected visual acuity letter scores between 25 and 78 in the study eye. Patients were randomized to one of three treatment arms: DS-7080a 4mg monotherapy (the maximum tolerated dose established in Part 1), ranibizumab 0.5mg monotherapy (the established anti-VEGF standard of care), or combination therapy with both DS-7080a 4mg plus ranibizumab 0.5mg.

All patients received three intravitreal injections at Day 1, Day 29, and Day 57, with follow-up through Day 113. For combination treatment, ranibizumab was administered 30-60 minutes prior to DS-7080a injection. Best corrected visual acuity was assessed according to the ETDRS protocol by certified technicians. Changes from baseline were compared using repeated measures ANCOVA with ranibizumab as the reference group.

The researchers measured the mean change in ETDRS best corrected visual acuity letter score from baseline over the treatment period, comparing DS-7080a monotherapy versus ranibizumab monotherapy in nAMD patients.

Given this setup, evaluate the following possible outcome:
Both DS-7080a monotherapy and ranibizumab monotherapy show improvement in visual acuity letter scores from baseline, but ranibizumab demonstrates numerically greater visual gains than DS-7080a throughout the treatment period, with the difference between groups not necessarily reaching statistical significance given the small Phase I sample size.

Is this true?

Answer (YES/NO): NO